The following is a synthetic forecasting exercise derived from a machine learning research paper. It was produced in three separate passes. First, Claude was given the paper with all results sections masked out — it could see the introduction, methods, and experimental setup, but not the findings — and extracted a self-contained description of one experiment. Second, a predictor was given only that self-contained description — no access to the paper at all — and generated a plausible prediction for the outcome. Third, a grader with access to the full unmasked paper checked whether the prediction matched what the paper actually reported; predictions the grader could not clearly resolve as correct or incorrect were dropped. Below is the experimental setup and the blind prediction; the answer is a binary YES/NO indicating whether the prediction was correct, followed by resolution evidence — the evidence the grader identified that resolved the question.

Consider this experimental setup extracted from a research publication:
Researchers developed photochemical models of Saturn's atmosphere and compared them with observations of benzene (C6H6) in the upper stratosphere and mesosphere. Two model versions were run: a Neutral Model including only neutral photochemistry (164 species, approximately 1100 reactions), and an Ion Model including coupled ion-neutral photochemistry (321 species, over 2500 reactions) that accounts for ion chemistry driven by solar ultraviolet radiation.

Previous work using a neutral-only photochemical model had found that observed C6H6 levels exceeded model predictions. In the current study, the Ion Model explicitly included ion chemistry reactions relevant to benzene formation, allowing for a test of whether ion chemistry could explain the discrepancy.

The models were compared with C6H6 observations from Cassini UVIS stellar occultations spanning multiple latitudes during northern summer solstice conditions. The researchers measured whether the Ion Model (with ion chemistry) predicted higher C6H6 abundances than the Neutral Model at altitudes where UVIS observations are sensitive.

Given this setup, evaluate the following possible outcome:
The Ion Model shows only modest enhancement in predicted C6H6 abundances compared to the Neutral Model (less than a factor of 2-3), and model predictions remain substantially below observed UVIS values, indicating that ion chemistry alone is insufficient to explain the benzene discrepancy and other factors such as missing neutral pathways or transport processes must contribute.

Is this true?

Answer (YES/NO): NO